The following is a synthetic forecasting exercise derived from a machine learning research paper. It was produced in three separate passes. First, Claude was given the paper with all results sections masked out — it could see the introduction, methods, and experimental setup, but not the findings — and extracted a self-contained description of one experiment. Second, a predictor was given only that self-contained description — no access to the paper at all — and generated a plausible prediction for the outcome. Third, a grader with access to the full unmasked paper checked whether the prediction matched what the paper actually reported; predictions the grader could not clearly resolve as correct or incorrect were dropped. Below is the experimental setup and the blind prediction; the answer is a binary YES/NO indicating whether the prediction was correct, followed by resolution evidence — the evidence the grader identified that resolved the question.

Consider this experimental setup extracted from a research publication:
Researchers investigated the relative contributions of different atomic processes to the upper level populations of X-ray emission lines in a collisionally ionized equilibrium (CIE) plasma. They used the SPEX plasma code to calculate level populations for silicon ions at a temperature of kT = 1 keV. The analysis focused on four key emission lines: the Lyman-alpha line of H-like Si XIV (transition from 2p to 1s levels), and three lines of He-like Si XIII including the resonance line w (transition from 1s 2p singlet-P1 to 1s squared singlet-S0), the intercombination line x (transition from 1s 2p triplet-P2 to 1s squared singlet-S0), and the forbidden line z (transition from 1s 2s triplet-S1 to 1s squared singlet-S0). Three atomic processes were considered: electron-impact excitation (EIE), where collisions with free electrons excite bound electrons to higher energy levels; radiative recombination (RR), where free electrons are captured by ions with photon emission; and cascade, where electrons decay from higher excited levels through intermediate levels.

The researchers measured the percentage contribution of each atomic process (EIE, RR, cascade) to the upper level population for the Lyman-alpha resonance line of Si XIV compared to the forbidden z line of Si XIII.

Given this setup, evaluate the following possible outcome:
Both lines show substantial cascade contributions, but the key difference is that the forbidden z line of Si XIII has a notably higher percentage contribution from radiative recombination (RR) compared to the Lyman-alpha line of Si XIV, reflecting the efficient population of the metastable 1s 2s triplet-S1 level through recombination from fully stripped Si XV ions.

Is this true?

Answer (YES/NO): NO